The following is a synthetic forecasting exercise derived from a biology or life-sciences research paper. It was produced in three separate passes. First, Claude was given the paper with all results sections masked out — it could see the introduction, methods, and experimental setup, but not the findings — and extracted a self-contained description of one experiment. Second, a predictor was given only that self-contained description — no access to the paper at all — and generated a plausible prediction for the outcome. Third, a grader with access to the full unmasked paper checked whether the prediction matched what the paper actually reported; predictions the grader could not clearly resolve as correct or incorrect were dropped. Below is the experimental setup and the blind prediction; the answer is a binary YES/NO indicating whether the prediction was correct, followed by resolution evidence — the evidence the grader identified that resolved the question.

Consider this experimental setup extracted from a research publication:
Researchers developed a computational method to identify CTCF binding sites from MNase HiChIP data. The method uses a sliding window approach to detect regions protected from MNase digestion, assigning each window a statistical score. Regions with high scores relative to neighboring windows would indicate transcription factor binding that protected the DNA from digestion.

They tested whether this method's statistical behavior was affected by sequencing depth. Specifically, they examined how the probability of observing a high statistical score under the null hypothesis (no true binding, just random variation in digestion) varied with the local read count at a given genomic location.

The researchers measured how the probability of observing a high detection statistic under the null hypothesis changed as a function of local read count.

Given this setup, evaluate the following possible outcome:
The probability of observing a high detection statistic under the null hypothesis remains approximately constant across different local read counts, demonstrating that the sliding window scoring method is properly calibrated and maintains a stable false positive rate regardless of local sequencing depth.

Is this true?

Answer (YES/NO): NO